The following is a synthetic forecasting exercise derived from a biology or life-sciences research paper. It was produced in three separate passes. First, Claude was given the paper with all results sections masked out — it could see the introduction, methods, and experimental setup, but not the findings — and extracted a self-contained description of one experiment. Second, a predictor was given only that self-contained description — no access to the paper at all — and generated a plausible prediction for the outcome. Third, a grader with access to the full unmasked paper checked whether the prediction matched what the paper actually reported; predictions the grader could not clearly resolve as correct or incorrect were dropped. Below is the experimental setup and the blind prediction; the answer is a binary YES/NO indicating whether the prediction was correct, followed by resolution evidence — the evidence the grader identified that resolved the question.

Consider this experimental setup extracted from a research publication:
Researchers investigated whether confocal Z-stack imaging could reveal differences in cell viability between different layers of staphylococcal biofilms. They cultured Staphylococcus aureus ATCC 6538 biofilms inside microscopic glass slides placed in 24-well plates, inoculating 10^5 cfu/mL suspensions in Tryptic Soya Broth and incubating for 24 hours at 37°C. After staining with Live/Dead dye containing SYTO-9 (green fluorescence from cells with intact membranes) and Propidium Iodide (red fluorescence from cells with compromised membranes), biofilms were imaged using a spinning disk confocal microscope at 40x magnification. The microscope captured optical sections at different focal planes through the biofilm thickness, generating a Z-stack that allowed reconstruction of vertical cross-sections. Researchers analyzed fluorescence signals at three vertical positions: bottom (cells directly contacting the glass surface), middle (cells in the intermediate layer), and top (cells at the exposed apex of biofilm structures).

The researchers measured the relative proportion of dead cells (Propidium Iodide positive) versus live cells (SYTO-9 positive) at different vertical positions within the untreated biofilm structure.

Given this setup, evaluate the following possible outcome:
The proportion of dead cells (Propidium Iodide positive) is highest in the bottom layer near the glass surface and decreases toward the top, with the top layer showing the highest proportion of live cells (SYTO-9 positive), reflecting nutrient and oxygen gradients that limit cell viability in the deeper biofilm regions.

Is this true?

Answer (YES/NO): YES